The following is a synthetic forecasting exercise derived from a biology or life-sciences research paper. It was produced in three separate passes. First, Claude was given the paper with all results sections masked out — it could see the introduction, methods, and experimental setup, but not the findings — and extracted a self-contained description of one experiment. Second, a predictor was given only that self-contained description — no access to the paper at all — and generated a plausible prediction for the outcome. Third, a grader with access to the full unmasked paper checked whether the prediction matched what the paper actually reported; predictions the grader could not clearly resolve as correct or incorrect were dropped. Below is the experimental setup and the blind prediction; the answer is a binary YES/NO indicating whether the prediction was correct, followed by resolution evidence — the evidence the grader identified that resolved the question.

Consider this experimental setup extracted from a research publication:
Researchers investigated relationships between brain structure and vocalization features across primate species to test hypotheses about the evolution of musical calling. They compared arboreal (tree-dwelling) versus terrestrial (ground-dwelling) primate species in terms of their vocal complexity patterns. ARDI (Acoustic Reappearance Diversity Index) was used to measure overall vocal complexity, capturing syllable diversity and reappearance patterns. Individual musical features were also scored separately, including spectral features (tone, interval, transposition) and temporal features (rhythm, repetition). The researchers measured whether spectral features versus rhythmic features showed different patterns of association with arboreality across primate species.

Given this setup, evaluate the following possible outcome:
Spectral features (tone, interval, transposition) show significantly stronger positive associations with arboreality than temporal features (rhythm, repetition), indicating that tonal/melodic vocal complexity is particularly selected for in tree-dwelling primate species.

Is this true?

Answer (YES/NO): YES